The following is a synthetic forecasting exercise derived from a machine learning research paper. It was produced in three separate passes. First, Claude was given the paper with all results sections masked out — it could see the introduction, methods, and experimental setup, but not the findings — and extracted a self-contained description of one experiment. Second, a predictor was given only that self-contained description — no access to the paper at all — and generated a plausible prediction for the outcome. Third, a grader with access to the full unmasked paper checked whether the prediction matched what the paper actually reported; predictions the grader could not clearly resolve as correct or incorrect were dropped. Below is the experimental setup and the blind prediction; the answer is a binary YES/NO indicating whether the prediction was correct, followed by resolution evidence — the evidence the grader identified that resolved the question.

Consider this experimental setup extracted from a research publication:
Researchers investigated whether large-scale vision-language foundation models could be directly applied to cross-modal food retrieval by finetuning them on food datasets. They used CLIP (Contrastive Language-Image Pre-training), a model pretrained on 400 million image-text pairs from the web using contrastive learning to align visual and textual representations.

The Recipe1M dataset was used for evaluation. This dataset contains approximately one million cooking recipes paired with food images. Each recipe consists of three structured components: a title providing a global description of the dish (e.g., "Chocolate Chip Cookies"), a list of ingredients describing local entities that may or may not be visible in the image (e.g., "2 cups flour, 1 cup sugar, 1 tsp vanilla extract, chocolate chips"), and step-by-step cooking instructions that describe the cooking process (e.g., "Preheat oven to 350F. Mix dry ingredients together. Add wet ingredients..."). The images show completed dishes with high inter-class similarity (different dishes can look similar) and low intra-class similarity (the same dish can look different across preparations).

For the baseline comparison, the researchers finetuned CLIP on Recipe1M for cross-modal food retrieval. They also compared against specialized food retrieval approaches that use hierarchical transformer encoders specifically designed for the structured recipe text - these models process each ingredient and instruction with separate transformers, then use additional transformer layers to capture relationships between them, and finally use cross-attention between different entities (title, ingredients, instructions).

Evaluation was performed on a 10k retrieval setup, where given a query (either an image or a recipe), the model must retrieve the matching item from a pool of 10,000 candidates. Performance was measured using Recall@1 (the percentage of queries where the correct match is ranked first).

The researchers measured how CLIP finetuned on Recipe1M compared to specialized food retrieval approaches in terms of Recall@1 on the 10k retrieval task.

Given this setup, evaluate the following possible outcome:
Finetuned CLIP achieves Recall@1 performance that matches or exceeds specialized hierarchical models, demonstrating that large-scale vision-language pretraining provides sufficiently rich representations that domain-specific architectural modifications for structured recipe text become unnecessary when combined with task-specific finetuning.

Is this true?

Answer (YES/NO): NO